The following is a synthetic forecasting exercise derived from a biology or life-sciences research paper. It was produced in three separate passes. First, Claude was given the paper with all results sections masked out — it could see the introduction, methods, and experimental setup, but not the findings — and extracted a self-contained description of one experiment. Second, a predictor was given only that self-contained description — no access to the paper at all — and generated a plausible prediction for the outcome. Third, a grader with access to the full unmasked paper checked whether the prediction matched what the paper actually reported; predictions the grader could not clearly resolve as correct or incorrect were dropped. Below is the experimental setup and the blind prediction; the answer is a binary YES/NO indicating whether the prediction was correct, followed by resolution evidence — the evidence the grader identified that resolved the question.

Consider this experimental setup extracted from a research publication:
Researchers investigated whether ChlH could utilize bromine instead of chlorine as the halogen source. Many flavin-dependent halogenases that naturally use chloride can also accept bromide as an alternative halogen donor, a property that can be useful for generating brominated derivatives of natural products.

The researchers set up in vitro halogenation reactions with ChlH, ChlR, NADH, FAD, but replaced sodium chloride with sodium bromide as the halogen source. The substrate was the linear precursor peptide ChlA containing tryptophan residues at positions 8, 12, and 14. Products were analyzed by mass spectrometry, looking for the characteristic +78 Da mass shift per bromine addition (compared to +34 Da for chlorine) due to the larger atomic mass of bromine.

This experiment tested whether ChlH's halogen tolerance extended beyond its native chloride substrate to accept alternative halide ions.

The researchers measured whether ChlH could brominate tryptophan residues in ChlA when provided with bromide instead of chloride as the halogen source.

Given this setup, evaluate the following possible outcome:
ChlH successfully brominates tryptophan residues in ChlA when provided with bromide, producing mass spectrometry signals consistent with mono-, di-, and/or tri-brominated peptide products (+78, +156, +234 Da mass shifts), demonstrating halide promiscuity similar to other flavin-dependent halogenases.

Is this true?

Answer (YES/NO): YES